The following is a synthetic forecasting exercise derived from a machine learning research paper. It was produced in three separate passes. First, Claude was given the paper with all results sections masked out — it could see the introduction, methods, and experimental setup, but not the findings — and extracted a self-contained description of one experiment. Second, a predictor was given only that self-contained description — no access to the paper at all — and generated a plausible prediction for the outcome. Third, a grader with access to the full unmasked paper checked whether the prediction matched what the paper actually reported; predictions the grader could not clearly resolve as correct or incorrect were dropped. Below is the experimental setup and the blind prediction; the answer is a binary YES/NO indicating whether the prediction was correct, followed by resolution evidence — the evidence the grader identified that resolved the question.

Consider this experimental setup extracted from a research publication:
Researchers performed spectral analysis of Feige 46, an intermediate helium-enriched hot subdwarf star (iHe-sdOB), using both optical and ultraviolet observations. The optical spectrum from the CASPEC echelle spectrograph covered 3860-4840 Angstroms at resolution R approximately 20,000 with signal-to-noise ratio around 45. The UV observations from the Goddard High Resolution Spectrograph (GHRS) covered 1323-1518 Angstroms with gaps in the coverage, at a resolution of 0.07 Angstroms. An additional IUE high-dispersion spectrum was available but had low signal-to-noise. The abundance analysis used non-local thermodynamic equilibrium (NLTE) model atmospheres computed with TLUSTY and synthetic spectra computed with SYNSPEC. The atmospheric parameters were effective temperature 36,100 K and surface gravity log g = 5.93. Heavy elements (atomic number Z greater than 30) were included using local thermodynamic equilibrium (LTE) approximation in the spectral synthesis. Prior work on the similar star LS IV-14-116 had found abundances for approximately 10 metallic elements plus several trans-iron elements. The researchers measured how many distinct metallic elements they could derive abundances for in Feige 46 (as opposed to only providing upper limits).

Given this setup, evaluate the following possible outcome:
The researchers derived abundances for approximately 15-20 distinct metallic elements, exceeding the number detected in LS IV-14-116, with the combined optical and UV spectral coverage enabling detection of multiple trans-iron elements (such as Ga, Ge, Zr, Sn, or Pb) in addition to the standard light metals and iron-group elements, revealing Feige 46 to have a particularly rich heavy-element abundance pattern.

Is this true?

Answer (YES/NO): YES